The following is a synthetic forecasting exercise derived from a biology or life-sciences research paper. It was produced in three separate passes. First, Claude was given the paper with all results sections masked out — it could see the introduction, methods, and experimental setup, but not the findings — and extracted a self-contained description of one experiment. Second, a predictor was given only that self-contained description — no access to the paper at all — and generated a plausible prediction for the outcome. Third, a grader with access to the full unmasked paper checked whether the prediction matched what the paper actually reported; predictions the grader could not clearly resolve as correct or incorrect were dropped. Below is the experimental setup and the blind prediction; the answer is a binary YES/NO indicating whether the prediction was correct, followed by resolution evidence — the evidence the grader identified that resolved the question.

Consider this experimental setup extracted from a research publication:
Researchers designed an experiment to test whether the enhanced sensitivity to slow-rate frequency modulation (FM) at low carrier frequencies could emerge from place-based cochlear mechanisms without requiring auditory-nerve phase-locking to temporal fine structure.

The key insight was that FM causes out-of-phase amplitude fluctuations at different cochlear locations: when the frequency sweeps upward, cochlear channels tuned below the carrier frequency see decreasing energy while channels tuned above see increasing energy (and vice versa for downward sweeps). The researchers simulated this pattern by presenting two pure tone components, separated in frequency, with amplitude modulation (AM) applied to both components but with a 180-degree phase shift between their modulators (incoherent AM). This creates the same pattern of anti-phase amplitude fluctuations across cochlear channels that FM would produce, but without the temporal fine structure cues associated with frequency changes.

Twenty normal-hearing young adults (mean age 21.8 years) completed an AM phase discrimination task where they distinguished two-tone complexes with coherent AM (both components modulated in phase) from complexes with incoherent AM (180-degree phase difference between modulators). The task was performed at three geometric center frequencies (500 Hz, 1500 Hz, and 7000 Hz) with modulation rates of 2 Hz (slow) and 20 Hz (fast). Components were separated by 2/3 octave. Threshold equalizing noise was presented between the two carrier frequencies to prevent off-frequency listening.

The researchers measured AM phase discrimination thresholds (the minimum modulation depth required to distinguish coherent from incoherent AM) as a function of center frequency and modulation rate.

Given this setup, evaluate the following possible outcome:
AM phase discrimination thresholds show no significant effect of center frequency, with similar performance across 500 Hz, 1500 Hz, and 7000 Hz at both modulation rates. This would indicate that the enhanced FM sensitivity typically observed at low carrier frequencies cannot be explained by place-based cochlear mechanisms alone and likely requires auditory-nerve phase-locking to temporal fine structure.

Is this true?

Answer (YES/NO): NO